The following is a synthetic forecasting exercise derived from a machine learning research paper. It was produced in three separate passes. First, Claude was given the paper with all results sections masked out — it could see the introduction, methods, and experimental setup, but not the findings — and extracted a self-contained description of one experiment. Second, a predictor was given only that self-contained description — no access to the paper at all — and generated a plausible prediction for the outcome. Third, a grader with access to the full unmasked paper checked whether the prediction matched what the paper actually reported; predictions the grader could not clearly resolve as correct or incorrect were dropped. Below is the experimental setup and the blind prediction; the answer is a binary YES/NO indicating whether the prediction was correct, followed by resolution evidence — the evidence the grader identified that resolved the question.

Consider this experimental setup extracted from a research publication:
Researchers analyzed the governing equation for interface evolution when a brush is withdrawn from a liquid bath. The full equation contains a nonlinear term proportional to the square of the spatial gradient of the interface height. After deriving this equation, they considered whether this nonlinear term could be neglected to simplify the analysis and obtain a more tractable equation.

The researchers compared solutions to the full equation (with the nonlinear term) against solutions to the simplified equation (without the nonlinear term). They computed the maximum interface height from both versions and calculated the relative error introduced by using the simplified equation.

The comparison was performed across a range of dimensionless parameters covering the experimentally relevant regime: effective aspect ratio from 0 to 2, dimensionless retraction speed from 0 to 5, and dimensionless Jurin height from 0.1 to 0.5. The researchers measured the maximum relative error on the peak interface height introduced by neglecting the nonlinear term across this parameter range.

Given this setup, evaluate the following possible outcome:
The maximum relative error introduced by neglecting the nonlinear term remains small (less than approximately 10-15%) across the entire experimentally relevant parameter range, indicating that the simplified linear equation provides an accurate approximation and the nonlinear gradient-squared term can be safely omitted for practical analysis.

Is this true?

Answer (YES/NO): YES